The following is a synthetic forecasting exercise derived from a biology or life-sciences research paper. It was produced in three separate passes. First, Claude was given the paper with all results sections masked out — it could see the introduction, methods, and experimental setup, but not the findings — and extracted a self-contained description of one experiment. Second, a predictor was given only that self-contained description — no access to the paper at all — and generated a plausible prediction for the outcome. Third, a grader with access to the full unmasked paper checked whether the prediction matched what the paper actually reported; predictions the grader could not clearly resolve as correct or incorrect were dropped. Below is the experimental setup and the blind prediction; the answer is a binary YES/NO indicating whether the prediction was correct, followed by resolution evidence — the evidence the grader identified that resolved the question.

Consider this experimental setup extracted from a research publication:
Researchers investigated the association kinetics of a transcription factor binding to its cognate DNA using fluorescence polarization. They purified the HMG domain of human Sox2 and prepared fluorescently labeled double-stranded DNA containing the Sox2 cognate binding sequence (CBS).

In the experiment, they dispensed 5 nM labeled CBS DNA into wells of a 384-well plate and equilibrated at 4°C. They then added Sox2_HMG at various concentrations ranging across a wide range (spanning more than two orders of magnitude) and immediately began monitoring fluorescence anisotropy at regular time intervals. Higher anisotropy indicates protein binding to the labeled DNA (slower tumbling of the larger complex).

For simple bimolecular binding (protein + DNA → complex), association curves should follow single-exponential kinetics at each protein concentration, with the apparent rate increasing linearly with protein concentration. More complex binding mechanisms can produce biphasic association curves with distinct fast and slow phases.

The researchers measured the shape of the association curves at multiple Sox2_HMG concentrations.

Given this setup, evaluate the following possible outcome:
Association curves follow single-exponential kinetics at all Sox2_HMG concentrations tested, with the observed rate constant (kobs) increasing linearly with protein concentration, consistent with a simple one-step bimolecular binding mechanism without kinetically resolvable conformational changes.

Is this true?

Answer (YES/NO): NO